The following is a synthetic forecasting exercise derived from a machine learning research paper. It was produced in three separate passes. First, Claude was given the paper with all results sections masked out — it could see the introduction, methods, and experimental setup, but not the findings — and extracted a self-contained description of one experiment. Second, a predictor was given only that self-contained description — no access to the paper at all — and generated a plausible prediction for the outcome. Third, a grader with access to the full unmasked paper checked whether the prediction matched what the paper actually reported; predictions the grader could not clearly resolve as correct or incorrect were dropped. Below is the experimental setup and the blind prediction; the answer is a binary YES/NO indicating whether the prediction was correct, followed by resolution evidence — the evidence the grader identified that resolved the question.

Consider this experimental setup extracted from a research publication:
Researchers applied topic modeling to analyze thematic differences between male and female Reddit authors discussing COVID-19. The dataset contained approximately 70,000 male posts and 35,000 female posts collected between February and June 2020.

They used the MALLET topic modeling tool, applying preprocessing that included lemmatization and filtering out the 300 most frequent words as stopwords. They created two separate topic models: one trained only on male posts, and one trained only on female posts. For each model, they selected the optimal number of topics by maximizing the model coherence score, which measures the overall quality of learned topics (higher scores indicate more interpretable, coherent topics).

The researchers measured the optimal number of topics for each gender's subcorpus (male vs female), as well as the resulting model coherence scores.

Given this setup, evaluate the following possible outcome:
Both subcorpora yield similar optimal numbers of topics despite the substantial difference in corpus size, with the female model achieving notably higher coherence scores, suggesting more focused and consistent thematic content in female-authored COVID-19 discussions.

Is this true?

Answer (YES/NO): NO